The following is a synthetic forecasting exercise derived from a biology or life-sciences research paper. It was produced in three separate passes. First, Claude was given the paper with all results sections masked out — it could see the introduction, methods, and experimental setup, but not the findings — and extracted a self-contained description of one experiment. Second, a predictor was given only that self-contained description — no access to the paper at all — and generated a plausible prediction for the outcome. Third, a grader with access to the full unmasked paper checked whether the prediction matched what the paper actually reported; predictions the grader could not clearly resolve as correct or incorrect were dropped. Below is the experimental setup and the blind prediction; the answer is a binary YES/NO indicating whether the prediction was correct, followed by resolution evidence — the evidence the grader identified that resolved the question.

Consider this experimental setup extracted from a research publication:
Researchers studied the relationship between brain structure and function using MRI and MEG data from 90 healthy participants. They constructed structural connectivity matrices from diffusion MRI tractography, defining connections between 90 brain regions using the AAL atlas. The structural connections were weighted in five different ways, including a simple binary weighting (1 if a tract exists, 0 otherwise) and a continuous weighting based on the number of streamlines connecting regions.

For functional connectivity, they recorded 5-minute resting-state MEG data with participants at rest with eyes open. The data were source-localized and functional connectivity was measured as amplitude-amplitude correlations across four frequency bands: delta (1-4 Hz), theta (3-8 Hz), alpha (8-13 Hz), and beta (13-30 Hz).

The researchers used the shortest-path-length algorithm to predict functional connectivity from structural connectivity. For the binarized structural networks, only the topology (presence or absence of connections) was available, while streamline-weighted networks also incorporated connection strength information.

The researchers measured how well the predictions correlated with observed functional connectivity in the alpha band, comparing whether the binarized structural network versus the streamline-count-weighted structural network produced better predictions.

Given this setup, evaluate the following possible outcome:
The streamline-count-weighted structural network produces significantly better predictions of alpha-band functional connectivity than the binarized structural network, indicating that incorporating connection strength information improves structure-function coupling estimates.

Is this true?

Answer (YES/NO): YES